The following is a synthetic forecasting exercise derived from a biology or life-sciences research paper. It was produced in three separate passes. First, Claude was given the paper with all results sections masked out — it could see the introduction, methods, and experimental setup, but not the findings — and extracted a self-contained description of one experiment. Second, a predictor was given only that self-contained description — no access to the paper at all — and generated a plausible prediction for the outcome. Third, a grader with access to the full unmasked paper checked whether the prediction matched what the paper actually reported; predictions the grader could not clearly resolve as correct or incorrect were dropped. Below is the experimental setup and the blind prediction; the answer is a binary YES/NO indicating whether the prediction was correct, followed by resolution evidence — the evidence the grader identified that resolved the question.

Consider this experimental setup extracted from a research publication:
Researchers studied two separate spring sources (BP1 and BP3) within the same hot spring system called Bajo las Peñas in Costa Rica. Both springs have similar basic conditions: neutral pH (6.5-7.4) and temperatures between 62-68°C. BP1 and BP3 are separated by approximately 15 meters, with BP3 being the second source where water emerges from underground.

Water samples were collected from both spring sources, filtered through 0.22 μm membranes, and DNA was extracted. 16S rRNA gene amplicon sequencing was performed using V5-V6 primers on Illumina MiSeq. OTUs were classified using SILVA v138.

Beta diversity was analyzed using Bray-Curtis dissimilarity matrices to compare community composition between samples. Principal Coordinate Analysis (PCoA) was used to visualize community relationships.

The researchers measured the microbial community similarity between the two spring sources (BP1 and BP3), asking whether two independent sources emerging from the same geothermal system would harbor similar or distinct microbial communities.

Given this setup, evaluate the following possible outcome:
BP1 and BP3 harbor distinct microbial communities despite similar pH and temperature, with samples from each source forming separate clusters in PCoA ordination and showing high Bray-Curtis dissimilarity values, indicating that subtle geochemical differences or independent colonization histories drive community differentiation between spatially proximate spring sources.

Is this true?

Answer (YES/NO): NO